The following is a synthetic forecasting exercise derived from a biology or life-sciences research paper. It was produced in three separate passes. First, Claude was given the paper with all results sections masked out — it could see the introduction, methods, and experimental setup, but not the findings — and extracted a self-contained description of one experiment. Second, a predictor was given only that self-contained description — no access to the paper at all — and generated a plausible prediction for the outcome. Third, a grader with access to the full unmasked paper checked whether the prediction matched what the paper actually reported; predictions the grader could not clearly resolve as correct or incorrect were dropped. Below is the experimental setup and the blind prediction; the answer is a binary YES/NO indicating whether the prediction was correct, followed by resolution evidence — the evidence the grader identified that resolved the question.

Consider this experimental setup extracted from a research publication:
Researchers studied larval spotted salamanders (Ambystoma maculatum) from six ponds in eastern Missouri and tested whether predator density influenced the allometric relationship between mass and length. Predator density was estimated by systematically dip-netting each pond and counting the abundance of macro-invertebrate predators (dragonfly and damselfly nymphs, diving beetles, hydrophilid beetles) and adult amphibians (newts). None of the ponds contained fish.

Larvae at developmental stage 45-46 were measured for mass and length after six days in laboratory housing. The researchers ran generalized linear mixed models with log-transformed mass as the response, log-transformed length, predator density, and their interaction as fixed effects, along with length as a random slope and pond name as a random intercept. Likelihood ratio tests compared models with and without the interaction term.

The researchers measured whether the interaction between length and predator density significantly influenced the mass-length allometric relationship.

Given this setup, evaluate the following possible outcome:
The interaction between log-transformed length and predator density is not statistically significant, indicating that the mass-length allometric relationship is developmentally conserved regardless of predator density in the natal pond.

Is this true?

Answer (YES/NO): NO